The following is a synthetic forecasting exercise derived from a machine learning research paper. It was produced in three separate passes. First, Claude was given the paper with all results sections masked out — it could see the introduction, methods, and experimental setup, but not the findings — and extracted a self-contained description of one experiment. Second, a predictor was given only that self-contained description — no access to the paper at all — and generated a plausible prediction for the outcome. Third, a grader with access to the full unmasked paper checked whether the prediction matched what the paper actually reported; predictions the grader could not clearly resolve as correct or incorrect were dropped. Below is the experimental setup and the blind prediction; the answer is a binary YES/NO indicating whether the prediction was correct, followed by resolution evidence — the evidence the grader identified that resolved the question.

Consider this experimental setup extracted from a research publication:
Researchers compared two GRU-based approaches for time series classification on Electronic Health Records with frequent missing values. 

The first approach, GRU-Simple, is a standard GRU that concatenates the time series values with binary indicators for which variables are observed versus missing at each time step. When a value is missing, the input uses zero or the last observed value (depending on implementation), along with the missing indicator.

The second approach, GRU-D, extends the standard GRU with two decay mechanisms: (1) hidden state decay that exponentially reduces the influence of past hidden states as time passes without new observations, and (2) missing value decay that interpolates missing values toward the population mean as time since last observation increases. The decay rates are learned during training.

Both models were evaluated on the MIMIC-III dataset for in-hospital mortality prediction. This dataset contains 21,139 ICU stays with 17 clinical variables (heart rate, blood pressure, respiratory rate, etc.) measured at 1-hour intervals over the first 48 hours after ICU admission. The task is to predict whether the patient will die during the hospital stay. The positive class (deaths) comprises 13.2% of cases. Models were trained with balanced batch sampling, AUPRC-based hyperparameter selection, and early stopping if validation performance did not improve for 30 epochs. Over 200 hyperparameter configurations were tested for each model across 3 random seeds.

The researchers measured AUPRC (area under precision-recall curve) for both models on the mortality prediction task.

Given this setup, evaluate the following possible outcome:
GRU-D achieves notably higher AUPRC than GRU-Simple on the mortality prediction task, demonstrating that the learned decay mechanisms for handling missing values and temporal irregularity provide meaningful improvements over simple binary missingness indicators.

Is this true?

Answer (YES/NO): NO